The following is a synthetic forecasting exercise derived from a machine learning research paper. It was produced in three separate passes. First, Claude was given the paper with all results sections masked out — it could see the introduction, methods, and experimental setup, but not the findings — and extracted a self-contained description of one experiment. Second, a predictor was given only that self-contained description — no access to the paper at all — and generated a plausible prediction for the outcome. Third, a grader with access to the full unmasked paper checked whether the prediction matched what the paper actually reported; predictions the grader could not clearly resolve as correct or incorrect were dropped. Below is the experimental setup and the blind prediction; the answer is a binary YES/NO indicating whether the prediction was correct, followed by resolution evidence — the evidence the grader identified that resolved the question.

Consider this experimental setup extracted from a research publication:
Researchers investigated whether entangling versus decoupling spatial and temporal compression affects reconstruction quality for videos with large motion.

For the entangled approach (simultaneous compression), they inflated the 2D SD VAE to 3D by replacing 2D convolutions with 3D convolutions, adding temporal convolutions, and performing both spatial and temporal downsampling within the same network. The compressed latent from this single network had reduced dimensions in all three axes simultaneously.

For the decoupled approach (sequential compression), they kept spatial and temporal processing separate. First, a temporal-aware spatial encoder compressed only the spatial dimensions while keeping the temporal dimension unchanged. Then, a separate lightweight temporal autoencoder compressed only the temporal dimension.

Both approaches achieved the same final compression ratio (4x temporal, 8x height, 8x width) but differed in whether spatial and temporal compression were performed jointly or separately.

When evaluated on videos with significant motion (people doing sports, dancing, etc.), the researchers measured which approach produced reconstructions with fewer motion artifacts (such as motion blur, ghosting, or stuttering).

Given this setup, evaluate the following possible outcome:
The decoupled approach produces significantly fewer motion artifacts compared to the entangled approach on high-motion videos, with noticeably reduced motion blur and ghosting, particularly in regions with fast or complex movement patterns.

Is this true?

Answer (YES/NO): NO